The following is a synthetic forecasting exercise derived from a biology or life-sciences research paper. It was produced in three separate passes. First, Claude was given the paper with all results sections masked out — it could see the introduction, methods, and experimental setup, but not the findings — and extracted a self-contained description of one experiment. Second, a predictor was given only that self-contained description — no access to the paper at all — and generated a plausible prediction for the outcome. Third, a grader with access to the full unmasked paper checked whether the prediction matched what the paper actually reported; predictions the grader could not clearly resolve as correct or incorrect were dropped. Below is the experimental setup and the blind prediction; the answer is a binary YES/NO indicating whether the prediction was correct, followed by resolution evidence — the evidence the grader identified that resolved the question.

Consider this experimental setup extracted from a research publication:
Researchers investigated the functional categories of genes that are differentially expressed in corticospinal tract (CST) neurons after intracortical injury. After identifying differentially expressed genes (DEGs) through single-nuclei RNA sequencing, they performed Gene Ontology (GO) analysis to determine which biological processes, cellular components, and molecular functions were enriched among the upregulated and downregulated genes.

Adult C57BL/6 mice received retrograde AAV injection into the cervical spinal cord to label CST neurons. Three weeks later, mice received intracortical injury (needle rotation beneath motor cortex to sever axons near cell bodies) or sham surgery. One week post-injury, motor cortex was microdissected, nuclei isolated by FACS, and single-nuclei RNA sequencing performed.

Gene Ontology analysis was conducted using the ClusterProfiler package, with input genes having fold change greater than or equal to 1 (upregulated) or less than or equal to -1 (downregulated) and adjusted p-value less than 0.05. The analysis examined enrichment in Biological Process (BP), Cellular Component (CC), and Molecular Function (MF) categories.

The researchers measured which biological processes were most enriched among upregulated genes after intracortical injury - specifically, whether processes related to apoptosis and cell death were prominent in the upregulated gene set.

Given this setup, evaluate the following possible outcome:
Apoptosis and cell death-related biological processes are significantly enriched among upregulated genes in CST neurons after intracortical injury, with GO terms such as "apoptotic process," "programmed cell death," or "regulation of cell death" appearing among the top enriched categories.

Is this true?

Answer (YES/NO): NO